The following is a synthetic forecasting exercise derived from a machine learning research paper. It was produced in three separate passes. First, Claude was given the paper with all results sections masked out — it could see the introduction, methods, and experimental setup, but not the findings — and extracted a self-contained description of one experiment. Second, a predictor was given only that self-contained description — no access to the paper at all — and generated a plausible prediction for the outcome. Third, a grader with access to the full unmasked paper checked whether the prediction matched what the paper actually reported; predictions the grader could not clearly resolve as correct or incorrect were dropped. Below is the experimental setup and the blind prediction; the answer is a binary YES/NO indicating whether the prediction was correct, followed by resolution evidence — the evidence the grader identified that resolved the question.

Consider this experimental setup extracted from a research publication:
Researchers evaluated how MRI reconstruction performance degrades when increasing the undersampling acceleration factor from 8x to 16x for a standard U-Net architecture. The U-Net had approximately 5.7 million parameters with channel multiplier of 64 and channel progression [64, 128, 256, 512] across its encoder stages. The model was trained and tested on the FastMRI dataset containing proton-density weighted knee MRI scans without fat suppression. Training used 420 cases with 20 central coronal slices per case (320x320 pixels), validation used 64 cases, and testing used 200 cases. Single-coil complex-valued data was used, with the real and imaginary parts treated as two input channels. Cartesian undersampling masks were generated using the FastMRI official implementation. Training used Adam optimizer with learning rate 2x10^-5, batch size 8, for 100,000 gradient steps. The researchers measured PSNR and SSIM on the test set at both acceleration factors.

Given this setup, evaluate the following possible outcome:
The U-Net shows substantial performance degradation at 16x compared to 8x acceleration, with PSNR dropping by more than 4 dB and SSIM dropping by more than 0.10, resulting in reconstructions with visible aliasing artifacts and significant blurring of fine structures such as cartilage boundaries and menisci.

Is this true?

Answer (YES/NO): NO